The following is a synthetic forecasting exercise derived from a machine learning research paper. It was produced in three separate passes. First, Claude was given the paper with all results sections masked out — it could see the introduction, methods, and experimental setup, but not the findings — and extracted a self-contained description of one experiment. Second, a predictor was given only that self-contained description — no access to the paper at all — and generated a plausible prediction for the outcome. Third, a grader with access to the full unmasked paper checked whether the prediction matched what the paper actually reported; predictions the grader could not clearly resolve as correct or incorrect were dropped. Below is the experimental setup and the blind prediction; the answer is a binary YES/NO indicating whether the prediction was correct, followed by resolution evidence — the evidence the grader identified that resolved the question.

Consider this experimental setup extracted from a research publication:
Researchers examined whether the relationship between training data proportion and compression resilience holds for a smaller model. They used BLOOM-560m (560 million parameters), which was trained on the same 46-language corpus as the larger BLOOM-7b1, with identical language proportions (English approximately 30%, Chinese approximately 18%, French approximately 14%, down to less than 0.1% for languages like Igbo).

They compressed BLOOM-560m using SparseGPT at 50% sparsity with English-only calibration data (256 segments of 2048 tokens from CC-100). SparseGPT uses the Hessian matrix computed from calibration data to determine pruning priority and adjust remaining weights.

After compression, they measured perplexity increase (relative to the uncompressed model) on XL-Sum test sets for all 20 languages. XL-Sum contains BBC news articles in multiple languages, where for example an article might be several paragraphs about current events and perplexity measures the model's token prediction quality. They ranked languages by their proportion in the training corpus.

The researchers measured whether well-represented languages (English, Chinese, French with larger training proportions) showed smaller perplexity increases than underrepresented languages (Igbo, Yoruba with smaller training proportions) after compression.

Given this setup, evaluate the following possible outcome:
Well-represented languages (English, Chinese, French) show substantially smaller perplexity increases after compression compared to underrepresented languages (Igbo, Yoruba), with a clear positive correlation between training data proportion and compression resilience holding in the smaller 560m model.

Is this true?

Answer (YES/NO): YES